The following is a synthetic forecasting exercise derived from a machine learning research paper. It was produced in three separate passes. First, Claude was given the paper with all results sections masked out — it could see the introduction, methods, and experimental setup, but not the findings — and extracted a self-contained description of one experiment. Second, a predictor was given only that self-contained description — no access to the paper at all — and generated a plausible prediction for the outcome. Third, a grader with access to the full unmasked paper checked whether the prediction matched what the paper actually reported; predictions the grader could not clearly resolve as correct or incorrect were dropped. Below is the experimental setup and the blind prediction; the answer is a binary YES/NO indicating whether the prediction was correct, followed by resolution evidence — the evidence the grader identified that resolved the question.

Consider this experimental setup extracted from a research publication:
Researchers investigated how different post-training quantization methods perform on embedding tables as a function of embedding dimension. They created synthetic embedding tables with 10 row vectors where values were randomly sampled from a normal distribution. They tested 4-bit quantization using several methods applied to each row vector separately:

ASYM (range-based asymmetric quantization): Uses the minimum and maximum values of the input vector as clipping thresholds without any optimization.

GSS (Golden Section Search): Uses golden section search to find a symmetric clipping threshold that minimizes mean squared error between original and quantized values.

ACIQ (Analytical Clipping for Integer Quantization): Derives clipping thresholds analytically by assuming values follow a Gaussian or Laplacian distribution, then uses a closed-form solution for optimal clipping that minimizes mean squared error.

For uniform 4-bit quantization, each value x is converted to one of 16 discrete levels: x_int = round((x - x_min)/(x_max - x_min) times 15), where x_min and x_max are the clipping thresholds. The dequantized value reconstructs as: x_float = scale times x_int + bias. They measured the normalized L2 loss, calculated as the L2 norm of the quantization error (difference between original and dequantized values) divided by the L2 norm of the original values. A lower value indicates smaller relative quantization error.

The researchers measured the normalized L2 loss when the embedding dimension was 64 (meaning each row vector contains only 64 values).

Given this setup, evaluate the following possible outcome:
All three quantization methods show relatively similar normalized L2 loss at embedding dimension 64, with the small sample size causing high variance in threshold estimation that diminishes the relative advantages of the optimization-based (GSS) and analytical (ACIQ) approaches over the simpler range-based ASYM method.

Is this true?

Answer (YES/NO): NO